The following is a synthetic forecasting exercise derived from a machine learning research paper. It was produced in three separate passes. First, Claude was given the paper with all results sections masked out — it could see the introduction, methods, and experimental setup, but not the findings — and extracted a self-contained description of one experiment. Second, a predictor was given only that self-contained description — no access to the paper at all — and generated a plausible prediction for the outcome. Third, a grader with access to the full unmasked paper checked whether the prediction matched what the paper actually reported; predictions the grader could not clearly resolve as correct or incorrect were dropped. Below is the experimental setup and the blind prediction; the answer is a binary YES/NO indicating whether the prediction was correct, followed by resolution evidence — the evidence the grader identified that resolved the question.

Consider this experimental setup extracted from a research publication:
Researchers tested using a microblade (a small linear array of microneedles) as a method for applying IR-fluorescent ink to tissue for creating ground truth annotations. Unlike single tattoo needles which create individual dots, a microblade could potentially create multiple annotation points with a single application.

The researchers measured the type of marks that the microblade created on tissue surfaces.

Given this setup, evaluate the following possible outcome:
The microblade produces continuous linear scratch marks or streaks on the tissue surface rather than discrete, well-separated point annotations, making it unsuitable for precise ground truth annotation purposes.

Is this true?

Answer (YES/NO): YES